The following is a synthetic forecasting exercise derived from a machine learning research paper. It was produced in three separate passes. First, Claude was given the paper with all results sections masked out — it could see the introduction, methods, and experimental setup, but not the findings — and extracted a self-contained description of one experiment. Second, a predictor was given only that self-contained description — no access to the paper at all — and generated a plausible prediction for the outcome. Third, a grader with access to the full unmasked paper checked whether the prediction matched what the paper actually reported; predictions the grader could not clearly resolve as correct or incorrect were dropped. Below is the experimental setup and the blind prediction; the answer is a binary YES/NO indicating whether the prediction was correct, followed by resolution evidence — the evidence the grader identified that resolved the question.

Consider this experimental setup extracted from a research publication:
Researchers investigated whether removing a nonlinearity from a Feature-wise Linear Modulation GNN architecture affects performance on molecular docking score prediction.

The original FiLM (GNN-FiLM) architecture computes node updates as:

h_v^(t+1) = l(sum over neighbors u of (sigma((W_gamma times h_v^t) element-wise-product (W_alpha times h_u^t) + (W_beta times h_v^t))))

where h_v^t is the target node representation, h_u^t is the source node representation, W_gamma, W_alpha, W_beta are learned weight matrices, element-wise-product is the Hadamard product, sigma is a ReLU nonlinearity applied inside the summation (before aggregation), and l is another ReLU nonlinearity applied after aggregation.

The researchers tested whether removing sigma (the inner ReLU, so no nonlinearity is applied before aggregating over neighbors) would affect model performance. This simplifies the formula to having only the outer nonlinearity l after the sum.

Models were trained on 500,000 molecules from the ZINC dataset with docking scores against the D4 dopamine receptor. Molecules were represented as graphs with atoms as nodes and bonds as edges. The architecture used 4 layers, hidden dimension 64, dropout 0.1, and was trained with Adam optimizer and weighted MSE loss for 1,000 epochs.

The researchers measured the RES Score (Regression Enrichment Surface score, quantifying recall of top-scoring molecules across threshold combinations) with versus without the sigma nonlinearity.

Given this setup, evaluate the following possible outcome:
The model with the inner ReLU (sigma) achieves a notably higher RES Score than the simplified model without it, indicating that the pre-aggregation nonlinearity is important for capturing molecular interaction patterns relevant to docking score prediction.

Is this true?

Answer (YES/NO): NO